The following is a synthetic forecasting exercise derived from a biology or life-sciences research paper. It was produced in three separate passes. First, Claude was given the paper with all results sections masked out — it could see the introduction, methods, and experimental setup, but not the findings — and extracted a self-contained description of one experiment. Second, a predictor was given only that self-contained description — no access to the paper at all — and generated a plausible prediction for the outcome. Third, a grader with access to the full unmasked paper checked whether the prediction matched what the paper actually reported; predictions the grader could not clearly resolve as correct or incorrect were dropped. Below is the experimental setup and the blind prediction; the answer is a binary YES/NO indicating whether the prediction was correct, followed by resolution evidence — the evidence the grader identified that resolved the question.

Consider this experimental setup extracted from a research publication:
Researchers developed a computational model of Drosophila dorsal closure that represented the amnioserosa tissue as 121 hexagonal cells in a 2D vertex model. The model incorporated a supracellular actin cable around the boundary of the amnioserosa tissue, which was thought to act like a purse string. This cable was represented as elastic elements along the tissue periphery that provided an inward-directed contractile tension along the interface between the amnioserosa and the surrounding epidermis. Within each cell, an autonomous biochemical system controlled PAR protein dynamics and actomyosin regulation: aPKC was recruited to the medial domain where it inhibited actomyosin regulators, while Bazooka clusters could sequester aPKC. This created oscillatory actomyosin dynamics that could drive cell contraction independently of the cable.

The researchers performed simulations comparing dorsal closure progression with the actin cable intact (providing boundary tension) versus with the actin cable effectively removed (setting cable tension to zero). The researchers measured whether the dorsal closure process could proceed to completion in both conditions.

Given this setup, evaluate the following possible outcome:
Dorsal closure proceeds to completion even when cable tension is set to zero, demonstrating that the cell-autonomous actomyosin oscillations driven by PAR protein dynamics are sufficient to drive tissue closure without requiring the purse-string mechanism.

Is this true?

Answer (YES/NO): YES